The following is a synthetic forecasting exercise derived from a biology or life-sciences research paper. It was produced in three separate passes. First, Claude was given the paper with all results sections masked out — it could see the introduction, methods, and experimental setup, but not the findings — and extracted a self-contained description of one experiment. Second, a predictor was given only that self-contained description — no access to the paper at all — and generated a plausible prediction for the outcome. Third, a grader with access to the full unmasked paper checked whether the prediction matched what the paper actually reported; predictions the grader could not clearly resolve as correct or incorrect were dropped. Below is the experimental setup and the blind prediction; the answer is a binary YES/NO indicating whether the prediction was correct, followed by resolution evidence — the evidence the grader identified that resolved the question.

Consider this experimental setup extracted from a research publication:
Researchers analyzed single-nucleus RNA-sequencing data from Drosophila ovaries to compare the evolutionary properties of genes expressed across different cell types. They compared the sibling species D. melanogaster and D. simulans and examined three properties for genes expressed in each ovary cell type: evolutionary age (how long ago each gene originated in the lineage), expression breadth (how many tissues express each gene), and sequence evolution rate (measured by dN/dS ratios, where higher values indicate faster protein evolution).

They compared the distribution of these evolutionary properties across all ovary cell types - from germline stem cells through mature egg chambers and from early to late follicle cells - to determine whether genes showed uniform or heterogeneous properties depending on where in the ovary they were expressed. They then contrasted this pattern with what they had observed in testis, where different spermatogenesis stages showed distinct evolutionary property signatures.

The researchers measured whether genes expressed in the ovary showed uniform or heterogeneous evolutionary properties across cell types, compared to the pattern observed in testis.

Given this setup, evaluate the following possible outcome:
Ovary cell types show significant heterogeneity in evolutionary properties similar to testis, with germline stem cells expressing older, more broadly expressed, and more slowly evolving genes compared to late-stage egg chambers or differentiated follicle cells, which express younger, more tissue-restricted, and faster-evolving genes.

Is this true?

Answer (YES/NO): NO